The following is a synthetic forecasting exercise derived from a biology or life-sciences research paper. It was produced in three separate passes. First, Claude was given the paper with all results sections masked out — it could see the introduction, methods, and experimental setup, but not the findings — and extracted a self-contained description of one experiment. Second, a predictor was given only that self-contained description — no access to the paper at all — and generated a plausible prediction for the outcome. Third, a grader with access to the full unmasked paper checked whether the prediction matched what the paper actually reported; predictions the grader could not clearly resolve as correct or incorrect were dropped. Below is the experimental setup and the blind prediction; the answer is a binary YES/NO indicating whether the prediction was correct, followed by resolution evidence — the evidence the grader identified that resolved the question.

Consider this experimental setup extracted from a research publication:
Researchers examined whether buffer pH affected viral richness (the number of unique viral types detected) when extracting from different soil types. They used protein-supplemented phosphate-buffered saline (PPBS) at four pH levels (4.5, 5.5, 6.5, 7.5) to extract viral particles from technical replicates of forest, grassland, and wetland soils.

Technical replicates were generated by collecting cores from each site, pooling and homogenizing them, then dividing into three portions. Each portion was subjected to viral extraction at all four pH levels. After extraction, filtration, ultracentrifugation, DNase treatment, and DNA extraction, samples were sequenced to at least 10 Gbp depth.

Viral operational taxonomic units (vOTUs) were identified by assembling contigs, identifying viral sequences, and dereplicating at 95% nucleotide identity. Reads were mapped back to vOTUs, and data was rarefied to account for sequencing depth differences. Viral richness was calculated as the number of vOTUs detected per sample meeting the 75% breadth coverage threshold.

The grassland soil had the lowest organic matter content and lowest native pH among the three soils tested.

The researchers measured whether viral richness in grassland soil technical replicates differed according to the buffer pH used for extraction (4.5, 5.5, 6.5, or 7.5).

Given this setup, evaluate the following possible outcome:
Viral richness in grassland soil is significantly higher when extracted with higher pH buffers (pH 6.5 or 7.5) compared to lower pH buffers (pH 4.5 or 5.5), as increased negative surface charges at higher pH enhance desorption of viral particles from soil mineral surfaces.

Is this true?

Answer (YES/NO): NO